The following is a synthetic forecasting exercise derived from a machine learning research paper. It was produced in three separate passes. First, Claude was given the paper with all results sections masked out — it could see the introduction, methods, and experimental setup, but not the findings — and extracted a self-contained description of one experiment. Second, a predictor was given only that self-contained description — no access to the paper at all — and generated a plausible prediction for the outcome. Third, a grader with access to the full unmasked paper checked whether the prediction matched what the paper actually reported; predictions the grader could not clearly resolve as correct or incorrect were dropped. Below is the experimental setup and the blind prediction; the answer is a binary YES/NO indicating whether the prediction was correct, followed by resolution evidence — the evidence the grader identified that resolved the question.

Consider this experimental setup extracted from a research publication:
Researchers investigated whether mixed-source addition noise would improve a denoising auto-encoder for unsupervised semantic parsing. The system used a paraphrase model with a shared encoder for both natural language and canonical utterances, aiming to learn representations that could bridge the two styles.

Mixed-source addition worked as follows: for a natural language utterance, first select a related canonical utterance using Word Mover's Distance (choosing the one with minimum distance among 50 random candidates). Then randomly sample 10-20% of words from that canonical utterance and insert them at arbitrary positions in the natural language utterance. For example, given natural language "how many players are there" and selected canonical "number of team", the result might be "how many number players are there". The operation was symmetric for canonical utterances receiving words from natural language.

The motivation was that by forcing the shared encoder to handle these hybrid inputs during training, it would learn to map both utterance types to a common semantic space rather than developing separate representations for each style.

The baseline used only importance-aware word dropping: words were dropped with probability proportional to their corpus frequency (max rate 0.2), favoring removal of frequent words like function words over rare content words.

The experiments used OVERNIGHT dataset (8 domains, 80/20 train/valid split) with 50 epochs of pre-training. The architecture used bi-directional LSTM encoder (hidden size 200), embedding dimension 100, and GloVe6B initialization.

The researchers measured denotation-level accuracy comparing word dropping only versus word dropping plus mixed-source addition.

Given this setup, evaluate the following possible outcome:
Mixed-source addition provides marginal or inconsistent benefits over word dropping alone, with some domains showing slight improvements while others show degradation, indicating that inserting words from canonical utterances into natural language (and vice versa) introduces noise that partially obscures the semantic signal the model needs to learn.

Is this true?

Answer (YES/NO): NO